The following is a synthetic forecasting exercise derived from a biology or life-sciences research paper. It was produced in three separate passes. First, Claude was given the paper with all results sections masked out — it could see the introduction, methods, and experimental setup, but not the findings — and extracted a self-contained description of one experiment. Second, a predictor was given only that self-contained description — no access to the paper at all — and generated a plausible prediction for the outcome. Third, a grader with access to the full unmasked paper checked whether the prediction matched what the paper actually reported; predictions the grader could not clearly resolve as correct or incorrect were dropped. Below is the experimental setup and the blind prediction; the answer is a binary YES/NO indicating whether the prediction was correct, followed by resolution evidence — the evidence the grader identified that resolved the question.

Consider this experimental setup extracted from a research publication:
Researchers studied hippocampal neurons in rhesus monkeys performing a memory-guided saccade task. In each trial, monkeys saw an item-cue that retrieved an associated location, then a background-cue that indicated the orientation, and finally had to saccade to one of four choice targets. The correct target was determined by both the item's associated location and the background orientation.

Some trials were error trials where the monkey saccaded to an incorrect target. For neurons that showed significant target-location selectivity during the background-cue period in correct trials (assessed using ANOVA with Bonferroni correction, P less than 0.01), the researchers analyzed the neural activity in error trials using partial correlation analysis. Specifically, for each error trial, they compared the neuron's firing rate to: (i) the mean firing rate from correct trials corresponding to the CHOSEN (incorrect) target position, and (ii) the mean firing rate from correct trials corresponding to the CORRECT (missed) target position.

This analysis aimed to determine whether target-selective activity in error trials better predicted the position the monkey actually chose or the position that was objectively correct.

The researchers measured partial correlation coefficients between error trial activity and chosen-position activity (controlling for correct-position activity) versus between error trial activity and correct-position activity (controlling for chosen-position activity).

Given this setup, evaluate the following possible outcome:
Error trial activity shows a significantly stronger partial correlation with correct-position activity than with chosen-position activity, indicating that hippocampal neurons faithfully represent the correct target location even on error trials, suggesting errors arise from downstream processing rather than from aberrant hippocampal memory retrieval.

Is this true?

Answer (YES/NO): NO